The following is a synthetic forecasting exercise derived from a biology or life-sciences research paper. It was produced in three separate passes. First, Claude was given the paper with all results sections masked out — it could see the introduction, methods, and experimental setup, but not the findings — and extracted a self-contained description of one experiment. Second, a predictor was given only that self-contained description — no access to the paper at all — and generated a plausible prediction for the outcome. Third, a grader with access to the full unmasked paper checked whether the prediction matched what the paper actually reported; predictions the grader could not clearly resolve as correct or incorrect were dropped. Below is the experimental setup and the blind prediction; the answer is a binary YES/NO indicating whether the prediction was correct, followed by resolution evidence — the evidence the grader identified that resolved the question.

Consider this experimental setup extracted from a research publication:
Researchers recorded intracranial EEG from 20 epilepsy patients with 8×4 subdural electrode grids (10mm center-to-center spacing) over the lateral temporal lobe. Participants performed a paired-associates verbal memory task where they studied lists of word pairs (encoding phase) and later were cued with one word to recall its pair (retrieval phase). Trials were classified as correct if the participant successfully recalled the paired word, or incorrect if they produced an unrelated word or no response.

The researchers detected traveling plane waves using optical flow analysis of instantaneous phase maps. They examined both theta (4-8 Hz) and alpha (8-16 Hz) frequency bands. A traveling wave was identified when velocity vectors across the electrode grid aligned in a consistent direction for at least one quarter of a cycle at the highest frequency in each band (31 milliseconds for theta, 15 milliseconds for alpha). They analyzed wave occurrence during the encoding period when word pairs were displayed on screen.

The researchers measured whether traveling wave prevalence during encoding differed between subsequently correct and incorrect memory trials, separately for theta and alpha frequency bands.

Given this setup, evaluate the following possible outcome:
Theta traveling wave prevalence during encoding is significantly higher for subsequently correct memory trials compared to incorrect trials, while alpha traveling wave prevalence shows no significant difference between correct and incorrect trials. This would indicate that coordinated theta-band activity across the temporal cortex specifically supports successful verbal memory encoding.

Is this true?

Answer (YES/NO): NO